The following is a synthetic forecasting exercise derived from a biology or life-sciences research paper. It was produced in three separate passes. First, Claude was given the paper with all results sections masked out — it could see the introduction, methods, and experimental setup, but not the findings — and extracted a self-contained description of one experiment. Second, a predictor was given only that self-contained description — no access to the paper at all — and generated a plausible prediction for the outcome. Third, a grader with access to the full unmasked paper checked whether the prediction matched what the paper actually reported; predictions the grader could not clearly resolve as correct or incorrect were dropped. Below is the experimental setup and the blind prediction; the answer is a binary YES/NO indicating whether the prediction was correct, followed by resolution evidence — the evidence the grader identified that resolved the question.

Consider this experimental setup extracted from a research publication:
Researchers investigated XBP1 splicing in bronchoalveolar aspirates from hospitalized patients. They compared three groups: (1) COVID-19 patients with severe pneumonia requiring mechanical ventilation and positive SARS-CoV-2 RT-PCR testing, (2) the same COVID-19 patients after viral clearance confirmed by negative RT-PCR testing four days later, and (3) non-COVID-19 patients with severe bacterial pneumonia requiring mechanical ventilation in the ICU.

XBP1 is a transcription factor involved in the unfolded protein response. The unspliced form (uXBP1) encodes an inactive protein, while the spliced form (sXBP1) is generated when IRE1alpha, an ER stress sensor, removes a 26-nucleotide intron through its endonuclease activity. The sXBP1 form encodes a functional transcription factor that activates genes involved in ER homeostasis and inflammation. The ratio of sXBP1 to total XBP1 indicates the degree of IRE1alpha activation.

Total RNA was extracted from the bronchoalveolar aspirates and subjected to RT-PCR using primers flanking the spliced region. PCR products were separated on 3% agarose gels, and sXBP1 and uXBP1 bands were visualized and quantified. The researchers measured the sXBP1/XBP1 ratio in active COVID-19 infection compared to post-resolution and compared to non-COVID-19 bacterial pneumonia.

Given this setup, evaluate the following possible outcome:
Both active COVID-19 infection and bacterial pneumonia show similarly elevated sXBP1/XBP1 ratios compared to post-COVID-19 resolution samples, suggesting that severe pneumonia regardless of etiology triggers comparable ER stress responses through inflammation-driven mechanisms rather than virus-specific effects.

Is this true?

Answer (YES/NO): NO